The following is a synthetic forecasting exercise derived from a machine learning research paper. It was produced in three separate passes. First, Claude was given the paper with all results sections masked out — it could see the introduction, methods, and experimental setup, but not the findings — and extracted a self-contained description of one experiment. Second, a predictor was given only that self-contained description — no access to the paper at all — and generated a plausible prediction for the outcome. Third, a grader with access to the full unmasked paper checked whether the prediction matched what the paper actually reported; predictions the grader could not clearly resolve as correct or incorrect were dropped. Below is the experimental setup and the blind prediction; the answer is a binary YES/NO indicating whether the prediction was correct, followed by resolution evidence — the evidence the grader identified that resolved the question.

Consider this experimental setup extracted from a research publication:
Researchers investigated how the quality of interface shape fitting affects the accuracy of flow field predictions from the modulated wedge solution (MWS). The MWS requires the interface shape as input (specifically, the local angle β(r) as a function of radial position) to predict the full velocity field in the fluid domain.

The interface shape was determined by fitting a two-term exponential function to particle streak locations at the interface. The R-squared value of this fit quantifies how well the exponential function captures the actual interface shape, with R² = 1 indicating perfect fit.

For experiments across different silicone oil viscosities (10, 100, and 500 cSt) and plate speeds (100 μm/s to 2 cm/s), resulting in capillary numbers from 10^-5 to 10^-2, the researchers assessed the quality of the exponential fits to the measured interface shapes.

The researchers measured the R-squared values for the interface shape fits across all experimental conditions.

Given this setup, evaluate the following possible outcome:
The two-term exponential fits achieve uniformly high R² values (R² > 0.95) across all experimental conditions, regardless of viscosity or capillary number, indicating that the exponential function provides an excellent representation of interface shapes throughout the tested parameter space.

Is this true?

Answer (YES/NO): YES